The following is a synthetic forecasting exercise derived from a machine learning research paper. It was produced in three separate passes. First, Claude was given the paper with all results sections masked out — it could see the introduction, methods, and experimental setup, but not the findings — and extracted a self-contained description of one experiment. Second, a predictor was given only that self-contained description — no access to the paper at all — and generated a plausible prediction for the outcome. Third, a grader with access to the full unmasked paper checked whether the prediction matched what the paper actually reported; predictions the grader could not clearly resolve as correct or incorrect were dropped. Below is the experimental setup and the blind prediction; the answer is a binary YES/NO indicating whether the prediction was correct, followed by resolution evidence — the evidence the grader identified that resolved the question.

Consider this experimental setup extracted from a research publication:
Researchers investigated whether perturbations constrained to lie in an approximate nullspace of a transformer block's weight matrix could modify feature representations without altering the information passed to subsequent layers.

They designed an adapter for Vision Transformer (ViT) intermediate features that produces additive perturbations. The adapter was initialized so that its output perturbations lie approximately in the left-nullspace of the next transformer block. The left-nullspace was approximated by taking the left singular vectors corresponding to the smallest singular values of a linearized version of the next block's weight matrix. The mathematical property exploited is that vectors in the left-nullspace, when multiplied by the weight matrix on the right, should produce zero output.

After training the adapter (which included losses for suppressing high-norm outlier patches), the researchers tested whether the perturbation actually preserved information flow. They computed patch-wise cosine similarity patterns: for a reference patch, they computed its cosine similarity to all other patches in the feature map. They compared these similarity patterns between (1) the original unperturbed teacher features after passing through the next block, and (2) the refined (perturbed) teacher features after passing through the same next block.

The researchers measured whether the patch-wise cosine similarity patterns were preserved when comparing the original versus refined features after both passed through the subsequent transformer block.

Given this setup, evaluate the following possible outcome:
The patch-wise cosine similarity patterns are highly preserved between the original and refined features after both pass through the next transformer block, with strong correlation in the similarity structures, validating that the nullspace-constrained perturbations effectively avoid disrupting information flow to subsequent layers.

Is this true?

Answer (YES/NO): YES